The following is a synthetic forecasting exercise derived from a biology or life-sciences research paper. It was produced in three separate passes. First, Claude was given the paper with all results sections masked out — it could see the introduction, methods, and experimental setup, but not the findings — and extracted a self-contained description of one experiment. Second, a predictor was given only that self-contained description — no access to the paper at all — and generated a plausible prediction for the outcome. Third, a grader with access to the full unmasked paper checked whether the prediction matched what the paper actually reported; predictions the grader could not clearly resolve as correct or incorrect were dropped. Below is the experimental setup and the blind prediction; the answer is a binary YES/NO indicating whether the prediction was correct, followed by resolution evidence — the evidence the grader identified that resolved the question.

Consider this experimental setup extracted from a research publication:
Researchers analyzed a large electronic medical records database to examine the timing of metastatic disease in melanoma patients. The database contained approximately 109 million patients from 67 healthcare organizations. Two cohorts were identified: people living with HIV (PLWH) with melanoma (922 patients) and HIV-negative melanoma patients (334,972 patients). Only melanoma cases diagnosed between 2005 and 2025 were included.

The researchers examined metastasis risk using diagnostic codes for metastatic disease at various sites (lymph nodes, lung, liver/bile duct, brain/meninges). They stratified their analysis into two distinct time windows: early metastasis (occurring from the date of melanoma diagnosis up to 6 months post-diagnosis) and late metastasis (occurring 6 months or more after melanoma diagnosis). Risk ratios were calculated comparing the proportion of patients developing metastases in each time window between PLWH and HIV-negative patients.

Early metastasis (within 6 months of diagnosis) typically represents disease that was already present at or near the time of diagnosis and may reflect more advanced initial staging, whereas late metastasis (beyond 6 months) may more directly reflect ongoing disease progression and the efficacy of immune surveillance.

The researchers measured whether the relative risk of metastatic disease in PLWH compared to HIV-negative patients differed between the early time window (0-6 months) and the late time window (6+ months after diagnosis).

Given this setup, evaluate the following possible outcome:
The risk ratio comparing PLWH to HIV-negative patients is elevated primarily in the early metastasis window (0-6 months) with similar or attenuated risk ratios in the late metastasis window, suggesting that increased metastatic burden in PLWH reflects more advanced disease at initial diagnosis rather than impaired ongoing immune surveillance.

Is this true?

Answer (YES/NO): NO